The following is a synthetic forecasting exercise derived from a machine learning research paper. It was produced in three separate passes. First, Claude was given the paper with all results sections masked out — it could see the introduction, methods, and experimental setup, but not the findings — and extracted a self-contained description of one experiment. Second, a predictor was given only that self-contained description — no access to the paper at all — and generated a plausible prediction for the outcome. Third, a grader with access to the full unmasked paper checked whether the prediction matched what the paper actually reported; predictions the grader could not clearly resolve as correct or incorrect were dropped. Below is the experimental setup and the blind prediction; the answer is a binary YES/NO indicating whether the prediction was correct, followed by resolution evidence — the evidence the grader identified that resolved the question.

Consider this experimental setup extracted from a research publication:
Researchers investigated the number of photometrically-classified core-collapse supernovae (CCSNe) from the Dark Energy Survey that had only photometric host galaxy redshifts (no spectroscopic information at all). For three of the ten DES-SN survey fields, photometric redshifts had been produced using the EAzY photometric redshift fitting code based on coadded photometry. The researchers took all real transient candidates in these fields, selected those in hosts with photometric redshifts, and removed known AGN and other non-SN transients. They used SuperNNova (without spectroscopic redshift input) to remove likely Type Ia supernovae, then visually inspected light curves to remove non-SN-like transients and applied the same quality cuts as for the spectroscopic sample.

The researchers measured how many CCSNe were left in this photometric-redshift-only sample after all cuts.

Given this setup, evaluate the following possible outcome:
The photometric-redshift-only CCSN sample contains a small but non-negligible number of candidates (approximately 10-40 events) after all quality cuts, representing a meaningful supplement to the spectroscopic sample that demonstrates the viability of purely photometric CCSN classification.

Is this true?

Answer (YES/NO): YES